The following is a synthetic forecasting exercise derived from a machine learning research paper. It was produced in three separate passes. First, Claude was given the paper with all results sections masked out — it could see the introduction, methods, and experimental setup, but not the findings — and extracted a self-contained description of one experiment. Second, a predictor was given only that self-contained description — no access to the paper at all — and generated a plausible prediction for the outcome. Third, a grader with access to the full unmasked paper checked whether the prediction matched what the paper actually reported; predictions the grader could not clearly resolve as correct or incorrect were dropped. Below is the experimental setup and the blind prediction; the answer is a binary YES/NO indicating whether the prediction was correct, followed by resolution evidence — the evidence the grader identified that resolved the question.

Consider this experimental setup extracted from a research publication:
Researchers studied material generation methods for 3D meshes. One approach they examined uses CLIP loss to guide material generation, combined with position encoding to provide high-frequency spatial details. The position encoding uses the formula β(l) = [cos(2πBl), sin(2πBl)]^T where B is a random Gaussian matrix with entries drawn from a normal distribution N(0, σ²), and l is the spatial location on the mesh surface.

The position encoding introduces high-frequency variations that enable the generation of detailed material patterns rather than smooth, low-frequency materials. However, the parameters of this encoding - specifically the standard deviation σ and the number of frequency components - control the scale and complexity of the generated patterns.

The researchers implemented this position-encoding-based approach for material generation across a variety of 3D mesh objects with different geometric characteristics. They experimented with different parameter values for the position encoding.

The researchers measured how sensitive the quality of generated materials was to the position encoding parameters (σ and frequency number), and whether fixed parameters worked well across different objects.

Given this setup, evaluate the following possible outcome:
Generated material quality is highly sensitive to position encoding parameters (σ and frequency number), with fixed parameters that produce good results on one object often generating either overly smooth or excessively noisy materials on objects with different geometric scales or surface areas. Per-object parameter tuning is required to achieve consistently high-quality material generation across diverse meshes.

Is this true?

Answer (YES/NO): YES